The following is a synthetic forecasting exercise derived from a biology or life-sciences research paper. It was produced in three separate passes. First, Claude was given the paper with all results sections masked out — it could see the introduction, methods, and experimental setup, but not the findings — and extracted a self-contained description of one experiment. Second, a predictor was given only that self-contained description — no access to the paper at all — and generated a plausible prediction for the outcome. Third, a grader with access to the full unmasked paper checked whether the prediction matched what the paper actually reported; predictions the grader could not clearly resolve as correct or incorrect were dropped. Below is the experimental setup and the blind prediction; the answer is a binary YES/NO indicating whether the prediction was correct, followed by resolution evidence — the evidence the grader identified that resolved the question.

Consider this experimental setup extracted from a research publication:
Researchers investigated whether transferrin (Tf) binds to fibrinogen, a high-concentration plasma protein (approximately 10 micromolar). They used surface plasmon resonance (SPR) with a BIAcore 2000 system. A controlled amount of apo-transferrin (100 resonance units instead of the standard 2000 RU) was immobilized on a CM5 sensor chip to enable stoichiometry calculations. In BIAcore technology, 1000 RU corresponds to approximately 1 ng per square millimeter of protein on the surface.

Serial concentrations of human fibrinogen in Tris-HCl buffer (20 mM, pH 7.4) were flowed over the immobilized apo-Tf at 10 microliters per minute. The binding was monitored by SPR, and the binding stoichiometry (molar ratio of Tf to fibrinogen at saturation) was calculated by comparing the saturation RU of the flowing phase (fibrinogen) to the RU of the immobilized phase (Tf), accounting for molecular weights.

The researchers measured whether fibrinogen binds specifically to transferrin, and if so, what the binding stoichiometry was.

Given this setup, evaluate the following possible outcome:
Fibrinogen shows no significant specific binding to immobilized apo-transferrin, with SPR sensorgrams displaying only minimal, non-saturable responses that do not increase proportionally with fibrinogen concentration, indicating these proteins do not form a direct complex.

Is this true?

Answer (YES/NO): NO